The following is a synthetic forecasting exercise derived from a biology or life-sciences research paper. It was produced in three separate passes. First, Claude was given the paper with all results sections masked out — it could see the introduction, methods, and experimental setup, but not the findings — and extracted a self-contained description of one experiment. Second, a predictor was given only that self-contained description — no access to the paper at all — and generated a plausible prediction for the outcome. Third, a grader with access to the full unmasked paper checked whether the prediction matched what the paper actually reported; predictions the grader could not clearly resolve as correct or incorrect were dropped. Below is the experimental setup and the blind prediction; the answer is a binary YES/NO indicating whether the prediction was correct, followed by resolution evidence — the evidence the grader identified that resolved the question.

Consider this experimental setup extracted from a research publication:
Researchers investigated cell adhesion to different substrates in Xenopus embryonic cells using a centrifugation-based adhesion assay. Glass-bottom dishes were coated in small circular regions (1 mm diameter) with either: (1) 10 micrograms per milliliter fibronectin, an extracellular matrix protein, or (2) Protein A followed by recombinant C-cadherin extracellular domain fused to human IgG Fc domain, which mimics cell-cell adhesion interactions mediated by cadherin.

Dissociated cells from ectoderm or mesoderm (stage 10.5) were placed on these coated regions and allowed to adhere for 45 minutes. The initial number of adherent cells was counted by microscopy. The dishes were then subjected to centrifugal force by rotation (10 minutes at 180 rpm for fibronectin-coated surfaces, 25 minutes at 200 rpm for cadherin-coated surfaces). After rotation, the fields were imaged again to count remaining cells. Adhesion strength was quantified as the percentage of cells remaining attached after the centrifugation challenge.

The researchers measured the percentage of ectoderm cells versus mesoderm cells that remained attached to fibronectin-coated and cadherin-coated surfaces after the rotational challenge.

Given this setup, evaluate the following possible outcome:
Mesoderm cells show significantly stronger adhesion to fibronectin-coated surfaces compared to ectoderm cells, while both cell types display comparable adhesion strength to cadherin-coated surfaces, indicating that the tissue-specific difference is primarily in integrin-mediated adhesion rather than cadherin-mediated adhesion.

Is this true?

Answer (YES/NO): NO